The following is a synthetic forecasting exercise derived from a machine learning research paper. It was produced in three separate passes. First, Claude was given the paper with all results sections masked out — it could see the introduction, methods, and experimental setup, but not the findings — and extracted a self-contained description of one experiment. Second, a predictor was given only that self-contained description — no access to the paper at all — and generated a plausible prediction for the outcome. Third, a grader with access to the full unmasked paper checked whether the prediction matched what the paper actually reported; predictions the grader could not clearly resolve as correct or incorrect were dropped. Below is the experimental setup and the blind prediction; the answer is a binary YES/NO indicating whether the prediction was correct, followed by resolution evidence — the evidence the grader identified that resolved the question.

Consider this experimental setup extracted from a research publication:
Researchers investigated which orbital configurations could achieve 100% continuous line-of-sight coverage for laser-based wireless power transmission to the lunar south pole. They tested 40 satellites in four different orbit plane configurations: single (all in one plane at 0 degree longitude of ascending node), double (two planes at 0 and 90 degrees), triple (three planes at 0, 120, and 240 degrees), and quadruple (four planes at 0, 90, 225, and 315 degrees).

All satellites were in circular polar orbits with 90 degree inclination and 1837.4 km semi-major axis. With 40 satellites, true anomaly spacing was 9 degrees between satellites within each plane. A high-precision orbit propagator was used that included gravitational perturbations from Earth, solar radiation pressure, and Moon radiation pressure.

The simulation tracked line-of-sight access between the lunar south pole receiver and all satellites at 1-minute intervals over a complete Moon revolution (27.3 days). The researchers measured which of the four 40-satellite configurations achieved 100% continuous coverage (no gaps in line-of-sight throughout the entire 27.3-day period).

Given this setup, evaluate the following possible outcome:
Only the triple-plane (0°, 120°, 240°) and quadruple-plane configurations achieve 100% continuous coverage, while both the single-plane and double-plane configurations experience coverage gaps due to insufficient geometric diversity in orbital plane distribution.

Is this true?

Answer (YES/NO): NO